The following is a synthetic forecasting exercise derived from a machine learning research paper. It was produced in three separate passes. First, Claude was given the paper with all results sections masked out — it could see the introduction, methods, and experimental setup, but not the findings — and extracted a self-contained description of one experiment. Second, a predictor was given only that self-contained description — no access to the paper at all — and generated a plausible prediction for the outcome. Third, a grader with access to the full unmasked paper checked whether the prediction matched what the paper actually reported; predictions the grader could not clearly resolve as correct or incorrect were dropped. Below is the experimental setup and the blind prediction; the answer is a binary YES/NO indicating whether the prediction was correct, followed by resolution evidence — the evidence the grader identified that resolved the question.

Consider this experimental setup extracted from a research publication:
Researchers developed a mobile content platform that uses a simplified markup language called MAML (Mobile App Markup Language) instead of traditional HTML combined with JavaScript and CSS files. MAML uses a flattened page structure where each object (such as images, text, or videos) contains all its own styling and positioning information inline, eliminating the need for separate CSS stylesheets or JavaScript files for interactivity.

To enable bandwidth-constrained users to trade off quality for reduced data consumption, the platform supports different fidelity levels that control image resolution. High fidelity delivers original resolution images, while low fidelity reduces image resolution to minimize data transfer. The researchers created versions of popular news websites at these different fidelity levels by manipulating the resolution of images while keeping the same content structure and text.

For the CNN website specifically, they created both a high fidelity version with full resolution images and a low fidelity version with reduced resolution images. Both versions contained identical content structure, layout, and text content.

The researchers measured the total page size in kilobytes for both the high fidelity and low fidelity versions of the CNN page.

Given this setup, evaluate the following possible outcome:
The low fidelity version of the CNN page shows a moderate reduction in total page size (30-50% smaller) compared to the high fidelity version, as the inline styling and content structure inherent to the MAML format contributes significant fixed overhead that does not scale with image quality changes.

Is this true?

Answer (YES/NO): NO